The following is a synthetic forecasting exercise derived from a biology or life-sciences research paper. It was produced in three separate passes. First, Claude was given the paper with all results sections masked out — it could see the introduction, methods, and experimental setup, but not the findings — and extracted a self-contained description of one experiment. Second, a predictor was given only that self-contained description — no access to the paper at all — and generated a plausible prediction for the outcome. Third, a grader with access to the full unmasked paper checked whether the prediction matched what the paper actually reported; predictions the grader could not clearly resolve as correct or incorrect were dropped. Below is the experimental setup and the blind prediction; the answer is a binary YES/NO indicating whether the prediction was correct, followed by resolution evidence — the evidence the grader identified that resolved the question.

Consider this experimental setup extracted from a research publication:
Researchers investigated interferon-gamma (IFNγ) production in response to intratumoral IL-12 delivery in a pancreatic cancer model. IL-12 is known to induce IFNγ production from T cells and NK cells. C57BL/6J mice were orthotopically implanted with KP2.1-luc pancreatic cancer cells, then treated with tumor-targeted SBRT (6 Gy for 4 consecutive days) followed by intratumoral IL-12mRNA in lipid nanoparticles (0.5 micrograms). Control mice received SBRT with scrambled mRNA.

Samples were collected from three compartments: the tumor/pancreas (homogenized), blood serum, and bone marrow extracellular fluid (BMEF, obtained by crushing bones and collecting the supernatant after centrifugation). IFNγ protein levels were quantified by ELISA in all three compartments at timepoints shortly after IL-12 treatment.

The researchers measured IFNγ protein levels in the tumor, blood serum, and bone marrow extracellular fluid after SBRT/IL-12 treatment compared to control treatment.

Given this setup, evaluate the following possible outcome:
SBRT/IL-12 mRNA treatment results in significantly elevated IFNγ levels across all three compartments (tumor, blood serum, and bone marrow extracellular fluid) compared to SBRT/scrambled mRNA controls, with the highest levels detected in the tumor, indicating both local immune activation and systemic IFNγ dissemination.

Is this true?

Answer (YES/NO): NO